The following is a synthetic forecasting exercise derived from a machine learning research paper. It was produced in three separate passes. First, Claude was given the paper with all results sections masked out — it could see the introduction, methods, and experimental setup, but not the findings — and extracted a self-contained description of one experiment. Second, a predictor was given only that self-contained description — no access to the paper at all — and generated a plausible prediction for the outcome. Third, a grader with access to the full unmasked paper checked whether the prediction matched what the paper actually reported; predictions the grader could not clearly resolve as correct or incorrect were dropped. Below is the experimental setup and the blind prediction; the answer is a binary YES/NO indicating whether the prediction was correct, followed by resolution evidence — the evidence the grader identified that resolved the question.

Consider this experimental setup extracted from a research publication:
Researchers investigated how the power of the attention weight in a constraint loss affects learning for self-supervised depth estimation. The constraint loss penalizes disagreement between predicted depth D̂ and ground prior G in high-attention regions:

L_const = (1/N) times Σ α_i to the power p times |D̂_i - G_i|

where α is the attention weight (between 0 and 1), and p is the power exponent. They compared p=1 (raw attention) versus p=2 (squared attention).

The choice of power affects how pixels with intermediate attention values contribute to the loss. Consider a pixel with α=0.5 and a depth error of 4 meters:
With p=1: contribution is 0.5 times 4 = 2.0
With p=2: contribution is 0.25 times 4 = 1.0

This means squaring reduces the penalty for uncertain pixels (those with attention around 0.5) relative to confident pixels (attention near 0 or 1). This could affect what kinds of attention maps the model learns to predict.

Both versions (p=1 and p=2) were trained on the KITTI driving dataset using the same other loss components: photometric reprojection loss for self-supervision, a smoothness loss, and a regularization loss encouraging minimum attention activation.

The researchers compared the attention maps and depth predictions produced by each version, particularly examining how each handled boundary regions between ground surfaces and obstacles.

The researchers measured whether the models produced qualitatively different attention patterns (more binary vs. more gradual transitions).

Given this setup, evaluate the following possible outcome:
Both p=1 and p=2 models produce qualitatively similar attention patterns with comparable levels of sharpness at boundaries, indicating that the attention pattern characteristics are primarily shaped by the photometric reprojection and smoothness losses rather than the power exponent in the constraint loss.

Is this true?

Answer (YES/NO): NO